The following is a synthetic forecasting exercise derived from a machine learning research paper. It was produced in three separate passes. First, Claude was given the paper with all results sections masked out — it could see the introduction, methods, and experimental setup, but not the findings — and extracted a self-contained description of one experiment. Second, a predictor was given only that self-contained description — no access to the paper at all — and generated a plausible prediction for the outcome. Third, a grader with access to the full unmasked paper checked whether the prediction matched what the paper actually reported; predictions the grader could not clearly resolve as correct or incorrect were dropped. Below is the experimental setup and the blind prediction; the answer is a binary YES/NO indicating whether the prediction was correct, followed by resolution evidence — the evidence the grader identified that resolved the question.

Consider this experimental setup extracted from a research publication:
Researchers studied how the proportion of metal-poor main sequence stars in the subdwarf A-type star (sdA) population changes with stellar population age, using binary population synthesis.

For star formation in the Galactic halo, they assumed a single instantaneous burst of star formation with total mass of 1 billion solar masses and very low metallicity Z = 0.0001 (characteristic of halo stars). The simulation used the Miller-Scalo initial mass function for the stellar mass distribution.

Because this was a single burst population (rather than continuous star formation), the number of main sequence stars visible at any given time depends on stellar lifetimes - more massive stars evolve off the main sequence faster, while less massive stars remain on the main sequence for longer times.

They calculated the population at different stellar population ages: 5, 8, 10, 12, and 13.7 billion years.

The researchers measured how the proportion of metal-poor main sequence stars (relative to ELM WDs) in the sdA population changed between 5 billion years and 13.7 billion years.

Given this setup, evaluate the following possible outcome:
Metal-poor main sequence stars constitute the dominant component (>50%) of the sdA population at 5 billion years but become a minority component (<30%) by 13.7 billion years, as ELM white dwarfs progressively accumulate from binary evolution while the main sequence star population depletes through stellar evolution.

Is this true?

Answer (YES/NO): NO